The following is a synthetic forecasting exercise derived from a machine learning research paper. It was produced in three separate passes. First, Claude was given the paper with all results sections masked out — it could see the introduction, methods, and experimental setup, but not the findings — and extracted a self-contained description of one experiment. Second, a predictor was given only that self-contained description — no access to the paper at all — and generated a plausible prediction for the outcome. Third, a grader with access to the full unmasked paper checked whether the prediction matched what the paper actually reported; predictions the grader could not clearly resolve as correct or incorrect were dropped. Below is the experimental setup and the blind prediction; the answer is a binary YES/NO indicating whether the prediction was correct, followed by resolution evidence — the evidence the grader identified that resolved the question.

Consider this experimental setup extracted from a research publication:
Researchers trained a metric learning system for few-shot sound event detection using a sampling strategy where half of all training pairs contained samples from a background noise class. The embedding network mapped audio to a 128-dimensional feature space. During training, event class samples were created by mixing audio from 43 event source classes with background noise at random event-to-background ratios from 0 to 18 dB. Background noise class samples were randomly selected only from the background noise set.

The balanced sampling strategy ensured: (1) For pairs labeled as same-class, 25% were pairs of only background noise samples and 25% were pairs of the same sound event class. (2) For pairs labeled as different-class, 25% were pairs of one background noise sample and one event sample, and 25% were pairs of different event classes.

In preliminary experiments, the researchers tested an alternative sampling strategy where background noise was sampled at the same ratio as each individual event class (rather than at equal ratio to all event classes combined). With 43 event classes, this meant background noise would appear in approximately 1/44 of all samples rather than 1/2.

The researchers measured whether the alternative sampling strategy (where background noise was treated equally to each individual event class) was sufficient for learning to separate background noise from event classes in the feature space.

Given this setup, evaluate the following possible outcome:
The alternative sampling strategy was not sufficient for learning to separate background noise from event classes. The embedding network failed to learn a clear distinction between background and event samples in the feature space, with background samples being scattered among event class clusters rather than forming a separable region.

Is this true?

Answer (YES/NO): NO